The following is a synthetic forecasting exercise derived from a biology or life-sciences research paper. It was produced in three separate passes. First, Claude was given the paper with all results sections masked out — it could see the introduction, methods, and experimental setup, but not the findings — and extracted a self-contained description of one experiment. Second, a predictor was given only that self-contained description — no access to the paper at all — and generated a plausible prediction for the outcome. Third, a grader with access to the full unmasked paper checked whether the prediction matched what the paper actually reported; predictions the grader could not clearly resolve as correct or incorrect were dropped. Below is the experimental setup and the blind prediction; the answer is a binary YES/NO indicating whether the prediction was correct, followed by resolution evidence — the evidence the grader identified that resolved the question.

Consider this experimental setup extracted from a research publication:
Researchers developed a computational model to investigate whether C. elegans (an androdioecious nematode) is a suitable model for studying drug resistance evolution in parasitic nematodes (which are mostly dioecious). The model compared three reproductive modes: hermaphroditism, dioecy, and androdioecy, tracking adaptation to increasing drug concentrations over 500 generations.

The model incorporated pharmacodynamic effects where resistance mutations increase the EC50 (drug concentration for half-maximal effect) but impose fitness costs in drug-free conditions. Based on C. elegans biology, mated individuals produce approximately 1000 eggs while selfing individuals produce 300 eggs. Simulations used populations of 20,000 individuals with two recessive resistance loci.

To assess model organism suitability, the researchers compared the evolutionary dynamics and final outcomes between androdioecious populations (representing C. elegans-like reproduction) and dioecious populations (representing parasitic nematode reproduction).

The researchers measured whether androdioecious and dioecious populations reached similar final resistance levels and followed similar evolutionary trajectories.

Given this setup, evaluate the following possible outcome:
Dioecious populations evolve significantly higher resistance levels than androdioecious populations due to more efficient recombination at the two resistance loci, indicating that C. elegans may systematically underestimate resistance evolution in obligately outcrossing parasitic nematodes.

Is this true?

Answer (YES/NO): NO